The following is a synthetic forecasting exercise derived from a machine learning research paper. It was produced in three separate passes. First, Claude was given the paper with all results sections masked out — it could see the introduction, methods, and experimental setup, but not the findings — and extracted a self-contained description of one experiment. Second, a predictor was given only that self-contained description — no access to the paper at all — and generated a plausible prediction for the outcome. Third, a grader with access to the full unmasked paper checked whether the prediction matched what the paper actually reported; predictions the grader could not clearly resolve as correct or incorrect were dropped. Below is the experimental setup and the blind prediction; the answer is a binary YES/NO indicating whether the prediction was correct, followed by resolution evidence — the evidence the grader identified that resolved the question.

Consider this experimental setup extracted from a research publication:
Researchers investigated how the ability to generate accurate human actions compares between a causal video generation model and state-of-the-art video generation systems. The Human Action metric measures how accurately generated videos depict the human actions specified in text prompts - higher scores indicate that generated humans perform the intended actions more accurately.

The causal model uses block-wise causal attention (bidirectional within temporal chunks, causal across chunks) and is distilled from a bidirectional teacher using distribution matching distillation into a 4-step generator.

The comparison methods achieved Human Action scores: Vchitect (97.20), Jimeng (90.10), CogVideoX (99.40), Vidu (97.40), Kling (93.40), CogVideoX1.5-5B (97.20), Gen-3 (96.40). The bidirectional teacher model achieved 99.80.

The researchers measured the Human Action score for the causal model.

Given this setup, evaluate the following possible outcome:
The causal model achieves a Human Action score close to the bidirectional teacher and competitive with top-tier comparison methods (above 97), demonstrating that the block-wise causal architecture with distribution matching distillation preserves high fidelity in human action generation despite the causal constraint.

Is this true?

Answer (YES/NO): YES